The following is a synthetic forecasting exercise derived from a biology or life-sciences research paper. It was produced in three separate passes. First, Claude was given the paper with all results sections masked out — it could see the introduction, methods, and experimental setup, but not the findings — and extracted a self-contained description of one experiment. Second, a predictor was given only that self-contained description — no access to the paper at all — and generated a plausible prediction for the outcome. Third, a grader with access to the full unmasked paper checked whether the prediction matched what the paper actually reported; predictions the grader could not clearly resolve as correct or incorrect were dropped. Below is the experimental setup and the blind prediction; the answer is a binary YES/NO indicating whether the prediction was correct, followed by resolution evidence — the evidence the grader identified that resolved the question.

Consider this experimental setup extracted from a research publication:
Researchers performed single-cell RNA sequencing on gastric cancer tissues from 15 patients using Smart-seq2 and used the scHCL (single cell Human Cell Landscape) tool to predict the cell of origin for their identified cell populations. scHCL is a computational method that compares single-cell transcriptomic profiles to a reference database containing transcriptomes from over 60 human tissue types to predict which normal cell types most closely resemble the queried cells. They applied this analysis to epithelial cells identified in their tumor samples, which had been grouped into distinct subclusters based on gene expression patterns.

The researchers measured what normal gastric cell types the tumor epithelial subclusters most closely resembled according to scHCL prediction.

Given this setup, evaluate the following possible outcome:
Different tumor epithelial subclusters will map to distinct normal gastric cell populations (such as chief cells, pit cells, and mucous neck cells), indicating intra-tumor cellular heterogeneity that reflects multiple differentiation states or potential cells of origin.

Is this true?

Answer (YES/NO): NO